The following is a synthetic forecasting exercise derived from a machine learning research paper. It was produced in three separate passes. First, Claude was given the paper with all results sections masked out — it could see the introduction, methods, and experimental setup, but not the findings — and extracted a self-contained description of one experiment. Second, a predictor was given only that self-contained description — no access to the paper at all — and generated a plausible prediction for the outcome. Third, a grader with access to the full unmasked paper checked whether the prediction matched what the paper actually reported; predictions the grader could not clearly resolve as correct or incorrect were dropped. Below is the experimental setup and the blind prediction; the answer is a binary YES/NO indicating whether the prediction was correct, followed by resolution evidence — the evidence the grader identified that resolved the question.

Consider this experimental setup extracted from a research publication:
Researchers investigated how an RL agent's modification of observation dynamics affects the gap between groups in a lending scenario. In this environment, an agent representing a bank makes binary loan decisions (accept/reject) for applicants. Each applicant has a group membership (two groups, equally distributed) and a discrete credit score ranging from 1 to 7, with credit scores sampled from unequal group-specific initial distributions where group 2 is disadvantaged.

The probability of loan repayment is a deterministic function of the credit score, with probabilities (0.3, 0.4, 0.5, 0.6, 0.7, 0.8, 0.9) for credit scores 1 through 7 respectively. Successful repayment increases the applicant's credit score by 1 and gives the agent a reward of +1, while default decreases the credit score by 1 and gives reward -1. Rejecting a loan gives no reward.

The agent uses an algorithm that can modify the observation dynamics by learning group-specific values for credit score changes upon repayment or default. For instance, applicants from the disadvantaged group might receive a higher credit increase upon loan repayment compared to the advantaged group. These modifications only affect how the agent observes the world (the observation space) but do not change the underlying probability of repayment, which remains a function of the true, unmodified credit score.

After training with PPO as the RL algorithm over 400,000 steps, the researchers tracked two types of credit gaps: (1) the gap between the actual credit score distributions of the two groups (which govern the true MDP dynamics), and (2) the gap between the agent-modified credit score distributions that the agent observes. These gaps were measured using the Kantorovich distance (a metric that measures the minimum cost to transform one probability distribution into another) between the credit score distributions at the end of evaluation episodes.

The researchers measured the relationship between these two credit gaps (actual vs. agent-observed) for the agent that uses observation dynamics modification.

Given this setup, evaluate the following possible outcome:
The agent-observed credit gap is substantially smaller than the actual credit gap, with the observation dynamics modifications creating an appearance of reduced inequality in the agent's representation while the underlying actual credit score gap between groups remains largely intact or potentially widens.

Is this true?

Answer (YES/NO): NO